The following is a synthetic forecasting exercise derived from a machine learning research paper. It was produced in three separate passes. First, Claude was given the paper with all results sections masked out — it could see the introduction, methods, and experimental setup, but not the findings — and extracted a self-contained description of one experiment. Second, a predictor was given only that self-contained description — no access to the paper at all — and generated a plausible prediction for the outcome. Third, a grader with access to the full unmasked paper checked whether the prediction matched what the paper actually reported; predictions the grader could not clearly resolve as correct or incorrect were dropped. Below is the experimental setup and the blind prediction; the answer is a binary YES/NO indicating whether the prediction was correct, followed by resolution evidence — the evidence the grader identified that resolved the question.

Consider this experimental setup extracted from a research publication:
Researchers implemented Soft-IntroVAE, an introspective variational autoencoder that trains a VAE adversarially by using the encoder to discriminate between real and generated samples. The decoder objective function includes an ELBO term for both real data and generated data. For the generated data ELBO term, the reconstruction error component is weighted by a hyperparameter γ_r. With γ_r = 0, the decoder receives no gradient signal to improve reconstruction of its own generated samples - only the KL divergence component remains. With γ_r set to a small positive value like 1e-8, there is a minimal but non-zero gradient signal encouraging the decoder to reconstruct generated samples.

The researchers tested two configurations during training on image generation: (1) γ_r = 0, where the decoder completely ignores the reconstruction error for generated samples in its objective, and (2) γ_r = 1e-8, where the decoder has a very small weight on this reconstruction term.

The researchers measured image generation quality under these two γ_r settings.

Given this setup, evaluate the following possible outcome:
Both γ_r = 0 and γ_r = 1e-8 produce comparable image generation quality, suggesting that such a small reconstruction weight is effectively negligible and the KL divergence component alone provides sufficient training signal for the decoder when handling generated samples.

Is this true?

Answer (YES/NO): NO